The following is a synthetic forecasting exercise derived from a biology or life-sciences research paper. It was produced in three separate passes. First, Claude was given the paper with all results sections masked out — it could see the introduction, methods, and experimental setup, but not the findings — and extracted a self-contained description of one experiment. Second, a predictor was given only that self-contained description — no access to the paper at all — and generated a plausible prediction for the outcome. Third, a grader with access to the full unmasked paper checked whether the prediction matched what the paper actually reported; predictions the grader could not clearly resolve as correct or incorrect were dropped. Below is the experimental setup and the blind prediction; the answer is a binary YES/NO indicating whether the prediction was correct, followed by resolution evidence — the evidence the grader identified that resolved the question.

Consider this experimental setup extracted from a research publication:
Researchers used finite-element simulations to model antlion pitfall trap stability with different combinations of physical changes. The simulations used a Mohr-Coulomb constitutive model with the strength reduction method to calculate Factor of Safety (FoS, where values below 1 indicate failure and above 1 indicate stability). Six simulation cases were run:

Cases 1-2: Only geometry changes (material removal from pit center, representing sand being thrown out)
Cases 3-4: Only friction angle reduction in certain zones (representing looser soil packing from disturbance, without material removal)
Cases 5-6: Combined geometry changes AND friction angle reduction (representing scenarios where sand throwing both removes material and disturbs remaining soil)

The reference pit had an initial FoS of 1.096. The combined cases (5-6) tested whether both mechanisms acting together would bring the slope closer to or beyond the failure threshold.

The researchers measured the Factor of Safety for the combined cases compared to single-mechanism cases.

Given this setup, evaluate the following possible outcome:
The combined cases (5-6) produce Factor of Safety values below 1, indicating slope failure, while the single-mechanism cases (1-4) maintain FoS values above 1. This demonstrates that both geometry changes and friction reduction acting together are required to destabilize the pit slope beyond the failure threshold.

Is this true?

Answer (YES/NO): YES